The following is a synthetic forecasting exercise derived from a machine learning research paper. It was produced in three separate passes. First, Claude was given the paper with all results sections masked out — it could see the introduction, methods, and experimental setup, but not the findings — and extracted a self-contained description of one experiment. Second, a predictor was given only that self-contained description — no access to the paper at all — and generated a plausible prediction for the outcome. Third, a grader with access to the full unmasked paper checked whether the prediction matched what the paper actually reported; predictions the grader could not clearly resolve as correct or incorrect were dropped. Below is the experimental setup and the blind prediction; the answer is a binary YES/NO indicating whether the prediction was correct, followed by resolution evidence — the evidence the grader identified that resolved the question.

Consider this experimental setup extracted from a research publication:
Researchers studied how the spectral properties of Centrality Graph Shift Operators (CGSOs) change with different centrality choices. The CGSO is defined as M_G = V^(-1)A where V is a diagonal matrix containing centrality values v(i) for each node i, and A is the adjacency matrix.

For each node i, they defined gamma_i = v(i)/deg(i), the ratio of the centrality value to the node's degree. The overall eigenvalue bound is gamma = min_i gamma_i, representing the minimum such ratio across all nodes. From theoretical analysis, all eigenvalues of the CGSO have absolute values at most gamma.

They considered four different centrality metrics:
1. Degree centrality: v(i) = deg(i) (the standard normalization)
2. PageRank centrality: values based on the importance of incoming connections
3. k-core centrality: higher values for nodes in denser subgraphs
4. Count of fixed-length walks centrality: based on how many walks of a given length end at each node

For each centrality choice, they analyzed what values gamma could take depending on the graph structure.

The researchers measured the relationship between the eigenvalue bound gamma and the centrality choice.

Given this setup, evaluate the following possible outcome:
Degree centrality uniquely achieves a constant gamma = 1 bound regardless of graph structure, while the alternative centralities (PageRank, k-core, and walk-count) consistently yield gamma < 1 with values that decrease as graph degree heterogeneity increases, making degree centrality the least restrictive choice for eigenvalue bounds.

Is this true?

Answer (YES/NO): NO